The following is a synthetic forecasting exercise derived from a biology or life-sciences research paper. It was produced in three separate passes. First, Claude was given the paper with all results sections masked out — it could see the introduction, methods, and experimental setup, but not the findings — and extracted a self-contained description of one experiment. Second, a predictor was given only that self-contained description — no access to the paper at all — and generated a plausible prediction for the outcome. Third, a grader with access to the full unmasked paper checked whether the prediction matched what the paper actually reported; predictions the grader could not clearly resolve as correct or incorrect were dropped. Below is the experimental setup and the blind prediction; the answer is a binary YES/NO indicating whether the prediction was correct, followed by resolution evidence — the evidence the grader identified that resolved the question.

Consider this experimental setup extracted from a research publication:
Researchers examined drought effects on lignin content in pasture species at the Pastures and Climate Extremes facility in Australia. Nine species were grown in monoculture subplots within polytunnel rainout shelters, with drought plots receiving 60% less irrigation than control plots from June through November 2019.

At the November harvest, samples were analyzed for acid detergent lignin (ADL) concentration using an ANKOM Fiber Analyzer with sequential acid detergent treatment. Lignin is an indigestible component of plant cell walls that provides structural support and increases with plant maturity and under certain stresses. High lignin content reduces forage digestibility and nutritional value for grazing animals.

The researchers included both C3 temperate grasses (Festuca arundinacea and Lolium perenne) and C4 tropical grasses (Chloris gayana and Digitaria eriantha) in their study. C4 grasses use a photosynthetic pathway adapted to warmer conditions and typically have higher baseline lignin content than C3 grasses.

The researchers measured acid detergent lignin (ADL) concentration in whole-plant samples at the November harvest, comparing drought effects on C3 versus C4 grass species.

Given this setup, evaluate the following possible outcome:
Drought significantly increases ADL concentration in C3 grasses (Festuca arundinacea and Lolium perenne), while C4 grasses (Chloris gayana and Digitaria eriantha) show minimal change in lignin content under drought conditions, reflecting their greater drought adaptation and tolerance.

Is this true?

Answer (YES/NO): NO